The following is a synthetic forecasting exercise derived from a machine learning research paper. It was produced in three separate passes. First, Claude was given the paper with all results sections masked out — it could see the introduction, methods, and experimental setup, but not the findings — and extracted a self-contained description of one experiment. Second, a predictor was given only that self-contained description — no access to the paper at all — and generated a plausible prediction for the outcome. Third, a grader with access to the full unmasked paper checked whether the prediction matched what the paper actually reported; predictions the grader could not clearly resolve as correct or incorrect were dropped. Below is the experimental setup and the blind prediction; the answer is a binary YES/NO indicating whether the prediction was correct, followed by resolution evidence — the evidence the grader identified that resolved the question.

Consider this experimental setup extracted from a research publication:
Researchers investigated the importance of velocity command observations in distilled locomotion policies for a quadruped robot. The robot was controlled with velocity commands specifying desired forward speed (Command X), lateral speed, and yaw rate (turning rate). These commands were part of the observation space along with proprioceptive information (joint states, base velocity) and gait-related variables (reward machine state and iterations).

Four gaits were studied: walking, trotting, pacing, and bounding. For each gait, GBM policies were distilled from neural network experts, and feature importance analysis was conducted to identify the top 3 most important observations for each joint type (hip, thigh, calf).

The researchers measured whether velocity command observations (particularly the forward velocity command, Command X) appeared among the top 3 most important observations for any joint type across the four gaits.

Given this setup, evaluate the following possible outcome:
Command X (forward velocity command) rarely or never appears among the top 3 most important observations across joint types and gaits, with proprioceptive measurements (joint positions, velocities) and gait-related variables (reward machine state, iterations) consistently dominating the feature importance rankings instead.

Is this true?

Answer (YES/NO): NO